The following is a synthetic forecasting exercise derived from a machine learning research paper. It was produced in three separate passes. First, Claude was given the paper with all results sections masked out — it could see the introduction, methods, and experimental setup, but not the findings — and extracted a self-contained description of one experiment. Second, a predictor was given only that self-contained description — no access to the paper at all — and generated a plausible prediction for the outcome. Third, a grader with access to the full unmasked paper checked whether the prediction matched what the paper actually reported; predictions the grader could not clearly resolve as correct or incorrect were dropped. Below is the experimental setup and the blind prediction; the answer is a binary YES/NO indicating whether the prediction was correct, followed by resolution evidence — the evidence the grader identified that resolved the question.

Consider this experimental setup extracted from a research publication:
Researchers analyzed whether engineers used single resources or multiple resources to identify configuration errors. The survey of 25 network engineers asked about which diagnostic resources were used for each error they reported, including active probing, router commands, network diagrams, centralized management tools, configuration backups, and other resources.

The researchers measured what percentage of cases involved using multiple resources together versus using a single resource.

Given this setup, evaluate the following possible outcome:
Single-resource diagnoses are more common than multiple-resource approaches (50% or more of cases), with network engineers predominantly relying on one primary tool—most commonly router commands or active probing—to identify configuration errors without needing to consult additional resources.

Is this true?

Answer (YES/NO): NO